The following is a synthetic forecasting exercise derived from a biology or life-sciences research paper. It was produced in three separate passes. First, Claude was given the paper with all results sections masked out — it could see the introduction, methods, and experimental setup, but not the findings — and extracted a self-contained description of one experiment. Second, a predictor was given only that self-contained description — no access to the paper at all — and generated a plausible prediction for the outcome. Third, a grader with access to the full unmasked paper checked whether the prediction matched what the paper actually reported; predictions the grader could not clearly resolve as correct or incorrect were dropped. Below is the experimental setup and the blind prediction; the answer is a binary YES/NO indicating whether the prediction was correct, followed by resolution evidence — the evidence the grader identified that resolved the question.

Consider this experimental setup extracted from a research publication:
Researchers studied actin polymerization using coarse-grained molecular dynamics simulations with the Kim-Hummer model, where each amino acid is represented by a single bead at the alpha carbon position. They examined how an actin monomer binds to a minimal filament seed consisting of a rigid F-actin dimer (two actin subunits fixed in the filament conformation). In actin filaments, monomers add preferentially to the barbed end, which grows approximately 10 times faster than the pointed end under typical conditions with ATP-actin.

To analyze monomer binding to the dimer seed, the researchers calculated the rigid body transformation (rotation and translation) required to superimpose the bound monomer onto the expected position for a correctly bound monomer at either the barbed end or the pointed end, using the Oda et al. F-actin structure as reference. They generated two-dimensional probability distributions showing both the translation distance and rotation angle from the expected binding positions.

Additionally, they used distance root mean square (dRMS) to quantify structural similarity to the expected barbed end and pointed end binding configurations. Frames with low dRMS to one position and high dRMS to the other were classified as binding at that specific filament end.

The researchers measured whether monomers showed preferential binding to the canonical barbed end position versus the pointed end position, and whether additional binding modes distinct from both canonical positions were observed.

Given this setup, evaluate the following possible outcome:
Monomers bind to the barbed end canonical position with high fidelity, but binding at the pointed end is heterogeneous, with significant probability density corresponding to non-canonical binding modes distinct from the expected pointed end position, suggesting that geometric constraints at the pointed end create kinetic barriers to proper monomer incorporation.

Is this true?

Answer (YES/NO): NO